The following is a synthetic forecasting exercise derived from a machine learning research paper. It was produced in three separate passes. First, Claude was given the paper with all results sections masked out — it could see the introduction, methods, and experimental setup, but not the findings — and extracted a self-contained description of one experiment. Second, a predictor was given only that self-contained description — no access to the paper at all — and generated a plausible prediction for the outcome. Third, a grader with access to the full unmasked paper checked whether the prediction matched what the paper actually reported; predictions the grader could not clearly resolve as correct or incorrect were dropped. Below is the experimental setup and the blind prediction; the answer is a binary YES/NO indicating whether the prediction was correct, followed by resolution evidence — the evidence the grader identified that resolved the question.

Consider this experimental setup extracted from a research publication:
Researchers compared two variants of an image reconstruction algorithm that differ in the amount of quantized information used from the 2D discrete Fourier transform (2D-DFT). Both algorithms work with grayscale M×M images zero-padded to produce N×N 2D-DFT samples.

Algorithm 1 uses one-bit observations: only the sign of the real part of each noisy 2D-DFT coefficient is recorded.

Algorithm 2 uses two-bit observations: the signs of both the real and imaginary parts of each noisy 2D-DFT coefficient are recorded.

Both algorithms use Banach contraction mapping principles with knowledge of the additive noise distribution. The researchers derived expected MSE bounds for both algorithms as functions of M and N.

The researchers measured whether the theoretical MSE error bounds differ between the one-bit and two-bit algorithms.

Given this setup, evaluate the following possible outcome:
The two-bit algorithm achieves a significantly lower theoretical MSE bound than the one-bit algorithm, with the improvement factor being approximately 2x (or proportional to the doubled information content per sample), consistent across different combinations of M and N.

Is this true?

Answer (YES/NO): NO